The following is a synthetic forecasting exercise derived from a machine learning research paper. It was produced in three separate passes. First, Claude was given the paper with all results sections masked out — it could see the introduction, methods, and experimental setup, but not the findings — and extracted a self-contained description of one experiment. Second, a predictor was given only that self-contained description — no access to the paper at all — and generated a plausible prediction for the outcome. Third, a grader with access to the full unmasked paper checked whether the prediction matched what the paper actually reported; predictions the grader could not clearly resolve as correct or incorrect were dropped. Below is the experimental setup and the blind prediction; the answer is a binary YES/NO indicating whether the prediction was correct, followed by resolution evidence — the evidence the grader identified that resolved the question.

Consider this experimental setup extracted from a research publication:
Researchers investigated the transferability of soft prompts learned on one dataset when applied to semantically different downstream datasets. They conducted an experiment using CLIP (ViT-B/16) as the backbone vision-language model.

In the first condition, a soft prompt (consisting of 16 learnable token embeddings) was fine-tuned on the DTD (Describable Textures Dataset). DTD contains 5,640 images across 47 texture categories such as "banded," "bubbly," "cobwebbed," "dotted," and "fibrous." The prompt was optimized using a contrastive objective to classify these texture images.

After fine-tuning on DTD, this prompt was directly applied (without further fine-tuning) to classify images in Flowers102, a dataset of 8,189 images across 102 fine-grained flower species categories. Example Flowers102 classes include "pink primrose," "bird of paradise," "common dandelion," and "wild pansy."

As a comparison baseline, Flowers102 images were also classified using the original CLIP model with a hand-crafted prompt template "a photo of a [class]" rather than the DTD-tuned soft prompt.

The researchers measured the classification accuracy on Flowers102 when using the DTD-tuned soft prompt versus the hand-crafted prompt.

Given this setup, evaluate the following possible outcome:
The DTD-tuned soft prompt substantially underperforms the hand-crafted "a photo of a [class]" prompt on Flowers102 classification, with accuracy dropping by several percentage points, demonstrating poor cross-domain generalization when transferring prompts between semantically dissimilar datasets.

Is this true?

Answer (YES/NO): YES